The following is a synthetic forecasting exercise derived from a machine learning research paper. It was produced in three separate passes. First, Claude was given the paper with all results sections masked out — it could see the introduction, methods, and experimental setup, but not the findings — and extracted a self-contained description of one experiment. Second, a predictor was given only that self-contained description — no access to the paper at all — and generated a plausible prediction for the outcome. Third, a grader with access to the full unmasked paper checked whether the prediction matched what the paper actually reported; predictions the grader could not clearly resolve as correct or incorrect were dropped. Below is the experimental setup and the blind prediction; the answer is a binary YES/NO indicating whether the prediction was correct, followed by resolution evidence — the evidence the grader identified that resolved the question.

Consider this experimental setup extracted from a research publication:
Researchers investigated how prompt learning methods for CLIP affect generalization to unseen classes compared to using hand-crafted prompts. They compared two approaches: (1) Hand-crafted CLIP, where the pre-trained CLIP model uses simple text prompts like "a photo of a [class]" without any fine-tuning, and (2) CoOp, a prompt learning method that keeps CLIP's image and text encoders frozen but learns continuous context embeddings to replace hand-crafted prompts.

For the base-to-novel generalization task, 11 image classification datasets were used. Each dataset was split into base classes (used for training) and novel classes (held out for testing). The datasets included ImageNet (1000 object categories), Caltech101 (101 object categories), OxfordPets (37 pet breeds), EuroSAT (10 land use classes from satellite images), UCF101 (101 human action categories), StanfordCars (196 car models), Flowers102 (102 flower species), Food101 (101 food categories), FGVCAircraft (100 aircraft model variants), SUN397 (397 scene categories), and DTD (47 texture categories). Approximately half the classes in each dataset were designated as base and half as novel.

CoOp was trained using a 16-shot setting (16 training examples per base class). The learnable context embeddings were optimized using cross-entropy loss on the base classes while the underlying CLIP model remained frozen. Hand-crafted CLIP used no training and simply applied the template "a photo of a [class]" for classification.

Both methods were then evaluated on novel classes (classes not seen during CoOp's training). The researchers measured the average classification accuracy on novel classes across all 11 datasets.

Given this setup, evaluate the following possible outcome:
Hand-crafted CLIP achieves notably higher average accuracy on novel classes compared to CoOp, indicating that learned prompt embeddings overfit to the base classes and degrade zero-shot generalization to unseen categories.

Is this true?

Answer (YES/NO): YES